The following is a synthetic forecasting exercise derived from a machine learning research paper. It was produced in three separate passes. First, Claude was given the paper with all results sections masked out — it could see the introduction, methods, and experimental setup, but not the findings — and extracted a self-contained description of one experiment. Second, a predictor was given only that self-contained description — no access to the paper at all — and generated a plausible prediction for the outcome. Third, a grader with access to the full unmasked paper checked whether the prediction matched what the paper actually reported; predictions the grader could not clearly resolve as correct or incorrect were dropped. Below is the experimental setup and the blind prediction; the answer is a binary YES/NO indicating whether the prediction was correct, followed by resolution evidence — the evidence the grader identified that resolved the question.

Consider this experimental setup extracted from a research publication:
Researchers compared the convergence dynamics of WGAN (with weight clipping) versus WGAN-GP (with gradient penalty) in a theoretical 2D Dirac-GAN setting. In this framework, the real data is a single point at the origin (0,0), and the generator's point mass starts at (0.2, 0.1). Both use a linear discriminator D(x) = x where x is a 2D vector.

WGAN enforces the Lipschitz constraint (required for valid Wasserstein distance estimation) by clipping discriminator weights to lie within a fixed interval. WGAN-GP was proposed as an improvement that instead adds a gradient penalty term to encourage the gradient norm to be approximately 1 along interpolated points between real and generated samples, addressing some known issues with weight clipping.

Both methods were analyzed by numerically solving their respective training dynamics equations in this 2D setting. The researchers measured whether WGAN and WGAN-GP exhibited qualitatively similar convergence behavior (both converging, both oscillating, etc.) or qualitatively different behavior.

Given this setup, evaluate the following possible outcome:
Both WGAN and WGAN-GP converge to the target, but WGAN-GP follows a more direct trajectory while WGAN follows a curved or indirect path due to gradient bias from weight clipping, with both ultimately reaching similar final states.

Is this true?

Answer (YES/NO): NO